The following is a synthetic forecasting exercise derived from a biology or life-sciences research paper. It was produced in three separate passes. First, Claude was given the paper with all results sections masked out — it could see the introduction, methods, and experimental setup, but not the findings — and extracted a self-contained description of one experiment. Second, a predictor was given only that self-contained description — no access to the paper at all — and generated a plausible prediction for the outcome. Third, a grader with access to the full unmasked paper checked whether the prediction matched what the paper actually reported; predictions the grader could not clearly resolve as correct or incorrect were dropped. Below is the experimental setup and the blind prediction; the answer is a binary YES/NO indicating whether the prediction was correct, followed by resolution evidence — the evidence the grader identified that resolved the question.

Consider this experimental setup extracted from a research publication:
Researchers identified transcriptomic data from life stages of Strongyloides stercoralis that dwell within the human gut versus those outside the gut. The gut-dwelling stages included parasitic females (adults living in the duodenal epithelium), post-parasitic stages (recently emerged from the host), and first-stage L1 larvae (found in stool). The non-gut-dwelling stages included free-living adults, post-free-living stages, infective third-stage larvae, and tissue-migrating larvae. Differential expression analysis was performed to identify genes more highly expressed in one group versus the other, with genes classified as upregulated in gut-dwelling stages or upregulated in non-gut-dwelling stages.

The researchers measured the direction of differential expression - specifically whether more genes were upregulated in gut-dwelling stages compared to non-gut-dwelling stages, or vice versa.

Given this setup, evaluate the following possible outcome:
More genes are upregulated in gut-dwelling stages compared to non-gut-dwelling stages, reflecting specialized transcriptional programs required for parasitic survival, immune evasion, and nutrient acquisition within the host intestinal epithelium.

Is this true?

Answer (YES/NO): YES